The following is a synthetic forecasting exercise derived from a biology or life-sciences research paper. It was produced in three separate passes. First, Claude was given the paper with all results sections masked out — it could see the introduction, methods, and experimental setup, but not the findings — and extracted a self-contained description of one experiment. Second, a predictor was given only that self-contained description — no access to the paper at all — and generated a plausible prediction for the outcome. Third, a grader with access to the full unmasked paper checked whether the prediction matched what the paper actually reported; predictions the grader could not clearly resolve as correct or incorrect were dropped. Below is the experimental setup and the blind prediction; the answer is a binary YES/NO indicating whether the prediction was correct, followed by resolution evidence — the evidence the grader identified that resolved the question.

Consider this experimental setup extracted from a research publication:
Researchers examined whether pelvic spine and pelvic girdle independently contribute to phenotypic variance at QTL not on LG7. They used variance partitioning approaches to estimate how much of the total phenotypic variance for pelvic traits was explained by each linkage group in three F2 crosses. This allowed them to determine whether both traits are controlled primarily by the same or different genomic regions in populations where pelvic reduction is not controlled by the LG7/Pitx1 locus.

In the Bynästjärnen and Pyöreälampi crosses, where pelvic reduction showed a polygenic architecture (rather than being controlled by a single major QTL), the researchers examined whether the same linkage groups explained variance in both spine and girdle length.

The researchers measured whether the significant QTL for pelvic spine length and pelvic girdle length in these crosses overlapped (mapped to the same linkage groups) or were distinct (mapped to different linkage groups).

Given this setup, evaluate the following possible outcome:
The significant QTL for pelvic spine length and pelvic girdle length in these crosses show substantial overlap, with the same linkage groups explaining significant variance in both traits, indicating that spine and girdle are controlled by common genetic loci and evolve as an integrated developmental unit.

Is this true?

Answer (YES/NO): NO